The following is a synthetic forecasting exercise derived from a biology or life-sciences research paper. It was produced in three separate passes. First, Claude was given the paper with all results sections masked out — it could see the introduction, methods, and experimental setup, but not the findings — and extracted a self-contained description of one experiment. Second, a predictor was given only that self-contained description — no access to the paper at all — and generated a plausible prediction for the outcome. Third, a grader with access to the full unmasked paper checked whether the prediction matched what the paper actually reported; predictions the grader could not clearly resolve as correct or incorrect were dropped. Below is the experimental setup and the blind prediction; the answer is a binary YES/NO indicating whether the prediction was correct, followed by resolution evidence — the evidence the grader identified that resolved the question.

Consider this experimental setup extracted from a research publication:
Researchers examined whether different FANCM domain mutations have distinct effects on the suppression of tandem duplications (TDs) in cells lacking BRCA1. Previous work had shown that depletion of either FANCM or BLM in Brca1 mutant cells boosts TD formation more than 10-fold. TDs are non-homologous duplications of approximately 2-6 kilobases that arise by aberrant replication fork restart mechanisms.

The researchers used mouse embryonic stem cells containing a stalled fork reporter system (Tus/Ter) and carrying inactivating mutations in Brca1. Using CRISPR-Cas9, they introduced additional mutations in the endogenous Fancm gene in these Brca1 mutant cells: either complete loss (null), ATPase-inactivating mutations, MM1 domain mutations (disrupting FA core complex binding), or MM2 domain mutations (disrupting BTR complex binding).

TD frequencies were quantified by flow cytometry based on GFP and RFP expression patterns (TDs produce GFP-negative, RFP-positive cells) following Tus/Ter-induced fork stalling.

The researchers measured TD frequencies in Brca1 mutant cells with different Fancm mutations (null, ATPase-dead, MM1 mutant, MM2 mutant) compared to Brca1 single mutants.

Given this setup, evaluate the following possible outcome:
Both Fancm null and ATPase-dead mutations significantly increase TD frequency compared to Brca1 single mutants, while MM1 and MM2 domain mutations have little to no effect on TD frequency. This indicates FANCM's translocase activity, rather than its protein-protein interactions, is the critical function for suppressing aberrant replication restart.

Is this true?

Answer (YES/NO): NO